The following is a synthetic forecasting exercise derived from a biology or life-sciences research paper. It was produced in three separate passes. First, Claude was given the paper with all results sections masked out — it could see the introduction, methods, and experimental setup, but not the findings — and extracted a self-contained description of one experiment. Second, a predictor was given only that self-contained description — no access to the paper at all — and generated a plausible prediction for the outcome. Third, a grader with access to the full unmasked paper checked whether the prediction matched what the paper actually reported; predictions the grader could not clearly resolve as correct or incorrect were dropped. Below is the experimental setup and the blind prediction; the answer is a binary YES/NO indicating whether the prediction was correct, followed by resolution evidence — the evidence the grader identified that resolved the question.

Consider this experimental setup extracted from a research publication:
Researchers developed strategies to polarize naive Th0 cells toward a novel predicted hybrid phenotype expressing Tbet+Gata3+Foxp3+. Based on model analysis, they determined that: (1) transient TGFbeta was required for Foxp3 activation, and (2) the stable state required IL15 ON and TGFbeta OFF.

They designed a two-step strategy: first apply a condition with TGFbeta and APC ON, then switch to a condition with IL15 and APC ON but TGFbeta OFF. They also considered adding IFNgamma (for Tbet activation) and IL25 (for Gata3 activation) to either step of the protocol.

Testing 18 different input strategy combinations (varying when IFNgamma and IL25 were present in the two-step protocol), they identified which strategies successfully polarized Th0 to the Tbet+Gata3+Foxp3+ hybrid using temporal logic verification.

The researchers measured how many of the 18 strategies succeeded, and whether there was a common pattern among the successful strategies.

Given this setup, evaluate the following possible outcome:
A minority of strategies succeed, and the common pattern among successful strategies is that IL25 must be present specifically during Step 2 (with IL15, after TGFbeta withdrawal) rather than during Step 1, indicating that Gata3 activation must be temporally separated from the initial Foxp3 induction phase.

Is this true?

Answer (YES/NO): NO